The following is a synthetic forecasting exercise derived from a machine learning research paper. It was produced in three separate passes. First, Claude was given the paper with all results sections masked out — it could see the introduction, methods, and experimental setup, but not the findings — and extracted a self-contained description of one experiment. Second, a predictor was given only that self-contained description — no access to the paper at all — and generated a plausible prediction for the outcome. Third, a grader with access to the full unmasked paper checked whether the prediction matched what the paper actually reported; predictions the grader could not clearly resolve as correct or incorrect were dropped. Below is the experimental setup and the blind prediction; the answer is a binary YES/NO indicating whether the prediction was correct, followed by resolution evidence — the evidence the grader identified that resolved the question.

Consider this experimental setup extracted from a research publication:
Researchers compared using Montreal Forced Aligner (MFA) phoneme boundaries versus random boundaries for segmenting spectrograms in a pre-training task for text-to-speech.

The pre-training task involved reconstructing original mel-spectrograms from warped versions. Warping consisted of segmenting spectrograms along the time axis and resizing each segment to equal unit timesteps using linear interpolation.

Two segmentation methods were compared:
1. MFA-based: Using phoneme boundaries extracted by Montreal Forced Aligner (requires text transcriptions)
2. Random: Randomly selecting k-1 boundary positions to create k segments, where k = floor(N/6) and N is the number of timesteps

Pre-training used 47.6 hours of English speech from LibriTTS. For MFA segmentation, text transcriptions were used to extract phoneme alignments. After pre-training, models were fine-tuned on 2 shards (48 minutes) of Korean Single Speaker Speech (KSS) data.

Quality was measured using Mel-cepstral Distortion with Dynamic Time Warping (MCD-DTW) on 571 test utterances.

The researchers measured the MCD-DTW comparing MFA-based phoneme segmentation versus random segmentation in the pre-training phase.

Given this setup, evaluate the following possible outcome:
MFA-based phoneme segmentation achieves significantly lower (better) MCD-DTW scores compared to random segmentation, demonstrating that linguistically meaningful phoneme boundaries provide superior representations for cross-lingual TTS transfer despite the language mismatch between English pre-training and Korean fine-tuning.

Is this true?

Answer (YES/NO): NO